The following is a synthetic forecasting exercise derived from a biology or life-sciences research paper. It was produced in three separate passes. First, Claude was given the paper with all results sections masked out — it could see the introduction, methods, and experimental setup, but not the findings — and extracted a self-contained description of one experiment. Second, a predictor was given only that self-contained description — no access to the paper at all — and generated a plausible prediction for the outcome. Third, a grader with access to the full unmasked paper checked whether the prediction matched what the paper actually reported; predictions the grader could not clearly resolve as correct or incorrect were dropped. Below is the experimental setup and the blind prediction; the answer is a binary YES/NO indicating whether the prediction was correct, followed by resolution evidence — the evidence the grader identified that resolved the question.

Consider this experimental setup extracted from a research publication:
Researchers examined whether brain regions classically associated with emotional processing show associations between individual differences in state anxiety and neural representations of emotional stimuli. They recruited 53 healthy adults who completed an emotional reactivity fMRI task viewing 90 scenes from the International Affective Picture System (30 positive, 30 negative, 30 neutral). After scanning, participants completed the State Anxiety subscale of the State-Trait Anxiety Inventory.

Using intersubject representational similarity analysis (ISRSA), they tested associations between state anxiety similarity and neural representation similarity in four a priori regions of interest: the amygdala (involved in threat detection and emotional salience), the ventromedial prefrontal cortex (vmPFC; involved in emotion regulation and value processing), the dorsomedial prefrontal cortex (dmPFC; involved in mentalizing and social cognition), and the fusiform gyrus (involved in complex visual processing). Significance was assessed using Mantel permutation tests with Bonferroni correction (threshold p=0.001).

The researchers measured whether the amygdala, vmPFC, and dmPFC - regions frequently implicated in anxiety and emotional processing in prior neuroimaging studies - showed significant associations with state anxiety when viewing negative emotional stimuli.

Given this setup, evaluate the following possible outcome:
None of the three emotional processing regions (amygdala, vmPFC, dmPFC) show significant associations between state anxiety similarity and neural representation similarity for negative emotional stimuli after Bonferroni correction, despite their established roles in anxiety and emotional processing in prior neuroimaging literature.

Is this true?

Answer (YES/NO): YES